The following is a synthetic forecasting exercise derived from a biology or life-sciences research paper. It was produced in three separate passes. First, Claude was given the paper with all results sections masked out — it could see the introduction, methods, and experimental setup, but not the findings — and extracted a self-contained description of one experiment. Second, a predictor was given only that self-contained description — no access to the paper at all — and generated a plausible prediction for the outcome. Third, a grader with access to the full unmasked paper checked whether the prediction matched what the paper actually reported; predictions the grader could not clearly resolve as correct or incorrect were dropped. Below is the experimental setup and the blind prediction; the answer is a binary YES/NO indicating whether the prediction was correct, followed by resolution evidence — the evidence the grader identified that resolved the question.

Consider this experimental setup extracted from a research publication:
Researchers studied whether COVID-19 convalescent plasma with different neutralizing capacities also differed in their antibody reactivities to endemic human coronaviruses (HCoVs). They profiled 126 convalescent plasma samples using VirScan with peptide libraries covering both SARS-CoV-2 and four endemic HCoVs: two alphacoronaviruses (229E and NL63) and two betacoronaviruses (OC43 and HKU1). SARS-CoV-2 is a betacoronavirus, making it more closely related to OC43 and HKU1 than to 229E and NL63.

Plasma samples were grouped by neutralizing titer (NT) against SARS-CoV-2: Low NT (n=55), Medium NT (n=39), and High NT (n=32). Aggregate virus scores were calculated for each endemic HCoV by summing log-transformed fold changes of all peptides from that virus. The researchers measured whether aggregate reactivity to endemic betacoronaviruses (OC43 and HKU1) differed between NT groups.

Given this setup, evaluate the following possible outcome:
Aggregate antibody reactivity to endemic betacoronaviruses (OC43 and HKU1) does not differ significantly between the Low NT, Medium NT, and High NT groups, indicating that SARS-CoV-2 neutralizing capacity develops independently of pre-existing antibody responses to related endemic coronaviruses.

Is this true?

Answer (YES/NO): NO